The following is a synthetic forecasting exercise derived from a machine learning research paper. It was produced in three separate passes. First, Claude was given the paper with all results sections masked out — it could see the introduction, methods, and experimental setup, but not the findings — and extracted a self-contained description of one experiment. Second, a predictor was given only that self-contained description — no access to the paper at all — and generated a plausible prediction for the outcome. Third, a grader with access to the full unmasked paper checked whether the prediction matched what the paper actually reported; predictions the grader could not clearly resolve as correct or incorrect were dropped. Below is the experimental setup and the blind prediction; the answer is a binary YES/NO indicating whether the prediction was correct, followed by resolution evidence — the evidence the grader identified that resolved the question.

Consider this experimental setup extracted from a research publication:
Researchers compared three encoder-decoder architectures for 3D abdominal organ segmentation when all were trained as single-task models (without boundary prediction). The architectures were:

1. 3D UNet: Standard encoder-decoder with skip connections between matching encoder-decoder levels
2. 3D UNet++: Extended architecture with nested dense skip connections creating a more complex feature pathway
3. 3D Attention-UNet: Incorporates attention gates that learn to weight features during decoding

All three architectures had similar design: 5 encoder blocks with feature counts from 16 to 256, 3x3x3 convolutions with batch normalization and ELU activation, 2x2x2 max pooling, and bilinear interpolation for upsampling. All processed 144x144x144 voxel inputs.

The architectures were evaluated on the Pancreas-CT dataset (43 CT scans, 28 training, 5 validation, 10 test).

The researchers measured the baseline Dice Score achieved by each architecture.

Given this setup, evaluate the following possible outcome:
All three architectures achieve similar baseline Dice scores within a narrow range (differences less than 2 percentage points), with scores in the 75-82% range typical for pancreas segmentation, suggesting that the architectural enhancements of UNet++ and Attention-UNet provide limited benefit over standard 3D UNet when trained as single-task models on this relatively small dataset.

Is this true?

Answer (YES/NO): NO